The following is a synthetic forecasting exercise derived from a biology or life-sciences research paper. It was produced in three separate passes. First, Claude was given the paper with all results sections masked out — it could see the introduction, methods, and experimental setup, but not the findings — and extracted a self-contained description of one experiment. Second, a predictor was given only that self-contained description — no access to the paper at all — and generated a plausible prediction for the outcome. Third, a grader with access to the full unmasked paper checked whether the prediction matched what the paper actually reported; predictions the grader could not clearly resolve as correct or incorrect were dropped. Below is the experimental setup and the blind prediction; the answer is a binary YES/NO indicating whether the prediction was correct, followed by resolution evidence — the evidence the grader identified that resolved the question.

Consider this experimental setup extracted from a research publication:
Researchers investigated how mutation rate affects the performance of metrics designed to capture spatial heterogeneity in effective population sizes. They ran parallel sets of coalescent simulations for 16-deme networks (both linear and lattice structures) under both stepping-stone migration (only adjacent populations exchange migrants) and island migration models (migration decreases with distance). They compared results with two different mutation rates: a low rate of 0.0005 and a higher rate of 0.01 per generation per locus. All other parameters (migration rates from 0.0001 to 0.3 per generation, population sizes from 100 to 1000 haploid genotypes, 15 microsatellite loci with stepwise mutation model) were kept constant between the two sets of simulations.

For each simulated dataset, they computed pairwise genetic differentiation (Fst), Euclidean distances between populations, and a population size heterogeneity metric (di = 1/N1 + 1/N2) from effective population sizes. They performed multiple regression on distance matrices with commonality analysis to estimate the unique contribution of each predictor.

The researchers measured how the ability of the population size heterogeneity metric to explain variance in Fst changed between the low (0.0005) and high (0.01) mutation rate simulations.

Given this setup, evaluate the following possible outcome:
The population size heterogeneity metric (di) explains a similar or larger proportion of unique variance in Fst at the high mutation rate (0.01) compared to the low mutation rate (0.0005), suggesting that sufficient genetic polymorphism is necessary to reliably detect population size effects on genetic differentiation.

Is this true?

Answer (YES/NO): YES